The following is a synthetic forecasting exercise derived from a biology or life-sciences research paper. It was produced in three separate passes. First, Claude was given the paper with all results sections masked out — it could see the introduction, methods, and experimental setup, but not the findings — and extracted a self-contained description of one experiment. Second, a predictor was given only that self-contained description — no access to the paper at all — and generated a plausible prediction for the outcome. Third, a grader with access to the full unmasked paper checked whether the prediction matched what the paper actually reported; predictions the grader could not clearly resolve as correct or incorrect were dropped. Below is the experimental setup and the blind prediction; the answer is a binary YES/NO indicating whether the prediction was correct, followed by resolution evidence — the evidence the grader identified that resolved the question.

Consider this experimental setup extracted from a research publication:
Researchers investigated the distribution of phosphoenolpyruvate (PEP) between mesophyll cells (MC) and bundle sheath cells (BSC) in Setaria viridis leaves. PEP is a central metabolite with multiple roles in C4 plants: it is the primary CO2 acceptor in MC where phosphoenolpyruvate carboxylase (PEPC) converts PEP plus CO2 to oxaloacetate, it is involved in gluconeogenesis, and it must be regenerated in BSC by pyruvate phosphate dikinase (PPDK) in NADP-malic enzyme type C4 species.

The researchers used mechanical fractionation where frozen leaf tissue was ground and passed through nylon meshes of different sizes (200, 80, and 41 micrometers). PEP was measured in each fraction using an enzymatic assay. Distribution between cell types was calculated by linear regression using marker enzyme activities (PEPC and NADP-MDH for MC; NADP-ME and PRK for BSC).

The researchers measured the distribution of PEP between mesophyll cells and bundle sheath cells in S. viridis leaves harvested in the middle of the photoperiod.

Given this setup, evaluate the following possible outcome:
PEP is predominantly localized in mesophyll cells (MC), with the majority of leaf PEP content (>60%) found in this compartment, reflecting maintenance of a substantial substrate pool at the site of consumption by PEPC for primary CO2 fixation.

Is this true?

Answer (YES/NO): NO